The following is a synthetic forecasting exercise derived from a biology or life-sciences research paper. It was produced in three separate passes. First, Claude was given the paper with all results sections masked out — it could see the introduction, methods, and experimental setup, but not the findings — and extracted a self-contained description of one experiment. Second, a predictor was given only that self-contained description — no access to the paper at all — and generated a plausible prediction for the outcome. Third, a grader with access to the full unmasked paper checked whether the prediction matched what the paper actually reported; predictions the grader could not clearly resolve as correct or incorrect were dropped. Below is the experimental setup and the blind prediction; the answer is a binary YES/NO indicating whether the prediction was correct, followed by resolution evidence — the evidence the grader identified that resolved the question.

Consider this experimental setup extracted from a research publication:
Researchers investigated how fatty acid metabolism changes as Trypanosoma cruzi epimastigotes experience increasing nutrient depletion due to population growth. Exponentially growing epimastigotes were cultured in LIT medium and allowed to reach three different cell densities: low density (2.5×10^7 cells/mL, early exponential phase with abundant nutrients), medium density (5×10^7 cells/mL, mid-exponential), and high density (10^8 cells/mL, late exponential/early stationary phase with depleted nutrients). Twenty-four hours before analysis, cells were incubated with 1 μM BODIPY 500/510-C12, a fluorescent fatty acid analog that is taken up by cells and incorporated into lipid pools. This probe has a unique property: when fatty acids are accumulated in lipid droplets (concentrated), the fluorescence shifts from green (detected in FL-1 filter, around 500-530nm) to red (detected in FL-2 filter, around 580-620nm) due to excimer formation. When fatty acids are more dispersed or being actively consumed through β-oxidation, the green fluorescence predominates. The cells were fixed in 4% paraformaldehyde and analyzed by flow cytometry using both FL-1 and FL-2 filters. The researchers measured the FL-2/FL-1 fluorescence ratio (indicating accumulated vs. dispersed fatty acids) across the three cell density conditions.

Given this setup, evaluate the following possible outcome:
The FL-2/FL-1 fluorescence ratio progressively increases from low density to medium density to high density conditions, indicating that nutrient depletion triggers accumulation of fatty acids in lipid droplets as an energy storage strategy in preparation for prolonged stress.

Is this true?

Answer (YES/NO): NO